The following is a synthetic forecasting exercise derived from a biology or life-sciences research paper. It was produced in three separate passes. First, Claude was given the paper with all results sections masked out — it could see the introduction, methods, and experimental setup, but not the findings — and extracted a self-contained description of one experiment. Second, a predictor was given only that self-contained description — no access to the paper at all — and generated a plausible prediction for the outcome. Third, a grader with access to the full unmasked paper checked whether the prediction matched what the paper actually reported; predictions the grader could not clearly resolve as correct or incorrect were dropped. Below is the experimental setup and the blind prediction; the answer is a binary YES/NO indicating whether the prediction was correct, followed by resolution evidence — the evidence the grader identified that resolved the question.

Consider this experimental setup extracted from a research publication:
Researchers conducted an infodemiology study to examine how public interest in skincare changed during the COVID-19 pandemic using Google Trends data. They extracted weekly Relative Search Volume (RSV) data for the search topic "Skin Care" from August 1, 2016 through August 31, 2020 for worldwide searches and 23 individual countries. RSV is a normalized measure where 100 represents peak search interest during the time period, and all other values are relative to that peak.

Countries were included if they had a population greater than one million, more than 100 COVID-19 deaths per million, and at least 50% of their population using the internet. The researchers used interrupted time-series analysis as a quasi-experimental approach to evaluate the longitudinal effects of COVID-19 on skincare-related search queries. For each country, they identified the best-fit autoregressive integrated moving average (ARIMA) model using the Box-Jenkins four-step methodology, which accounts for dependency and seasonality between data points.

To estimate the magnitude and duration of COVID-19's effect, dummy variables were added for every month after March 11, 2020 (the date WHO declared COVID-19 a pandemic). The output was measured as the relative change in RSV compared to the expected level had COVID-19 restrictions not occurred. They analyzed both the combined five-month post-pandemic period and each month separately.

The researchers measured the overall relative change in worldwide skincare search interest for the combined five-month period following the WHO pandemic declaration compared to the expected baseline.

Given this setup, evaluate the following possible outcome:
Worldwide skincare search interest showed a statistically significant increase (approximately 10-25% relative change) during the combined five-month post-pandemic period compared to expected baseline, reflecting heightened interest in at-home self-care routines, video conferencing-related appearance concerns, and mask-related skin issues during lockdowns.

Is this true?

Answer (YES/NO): NO